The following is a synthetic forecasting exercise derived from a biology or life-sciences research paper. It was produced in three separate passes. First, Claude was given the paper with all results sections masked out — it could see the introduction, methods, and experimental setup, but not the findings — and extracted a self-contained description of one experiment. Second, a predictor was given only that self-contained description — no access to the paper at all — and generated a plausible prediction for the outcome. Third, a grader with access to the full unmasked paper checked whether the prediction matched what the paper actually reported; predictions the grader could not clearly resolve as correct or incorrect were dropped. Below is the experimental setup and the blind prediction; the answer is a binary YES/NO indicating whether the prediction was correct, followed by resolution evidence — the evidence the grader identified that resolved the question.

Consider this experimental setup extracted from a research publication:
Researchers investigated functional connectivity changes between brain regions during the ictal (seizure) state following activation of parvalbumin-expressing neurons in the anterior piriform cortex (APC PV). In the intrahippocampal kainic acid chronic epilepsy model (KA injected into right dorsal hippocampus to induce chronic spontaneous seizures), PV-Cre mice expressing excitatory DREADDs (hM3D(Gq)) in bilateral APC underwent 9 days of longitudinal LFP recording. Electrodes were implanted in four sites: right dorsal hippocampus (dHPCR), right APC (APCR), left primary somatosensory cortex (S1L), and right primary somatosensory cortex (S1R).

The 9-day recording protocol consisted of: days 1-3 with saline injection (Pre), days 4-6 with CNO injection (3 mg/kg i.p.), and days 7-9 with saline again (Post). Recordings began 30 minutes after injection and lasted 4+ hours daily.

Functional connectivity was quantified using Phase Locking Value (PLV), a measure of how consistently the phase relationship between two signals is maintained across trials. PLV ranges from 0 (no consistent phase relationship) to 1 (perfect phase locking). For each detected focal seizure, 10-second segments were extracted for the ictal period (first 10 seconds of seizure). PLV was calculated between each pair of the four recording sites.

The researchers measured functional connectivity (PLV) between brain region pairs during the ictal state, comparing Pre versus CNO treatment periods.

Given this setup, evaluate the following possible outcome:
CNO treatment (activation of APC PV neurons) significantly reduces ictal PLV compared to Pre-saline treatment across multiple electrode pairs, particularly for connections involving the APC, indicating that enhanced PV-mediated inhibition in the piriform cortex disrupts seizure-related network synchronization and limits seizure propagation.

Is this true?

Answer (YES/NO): NO